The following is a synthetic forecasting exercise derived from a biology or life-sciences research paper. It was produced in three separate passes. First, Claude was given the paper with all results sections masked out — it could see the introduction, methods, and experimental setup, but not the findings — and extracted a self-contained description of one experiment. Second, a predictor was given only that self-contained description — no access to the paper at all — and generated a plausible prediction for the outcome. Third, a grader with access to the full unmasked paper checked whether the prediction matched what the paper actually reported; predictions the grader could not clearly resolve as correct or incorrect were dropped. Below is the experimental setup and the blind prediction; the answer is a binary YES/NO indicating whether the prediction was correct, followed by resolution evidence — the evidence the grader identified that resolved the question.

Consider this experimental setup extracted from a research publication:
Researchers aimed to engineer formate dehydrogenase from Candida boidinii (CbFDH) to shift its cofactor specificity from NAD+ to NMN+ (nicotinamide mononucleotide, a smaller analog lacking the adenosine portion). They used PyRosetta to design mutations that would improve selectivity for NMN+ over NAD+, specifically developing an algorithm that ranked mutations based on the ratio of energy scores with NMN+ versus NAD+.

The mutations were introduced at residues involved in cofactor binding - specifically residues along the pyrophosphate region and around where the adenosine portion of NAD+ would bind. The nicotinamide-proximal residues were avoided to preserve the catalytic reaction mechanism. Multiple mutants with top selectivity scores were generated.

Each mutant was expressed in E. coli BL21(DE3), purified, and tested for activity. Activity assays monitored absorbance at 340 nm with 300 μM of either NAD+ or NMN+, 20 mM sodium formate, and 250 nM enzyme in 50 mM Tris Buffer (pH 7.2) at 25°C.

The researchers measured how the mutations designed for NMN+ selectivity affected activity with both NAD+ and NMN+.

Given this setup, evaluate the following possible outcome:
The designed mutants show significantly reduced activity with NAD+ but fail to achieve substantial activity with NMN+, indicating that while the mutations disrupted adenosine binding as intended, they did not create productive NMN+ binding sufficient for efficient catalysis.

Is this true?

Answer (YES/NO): YES